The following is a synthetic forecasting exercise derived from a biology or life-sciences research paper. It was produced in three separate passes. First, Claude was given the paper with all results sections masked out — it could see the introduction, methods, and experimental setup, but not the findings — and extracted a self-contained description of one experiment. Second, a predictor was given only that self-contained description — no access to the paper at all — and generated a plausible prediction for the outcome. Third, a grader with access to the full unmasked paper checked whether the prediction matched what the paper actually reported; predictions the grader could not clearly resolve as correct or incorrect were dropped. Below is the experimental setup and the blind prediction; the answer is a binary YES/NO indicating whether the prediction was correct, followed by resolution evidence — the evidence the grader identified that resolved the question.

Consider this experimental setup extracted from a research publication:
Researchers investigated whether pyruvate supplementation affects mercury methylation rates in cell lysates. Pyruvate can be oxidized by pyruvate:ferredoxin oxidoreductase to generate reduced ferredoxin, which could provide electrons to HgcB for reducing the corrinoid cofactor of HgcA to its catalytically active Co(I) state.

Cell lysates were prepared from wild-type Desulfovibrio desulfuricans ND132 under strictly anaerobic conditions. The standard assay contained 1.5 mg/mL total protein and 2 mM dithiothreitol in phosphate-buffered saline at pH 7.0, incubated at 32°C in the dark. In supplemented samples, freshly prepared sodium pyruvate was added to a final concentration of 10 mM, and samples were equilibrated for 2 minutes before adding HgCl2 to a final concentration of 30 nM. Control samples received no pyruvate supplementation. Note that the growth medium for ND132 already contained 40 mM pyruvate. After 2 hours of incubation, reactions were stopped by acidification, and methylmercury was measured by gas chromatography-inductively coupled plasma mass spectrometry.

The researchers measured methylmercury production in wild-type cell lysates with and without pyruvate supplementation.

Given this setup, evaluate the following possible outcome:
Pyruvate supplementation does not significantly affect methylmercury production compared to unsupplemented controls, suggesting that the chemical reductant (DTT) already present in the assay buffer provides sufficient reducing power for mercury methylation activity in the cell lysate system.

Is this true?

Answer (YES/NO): YES